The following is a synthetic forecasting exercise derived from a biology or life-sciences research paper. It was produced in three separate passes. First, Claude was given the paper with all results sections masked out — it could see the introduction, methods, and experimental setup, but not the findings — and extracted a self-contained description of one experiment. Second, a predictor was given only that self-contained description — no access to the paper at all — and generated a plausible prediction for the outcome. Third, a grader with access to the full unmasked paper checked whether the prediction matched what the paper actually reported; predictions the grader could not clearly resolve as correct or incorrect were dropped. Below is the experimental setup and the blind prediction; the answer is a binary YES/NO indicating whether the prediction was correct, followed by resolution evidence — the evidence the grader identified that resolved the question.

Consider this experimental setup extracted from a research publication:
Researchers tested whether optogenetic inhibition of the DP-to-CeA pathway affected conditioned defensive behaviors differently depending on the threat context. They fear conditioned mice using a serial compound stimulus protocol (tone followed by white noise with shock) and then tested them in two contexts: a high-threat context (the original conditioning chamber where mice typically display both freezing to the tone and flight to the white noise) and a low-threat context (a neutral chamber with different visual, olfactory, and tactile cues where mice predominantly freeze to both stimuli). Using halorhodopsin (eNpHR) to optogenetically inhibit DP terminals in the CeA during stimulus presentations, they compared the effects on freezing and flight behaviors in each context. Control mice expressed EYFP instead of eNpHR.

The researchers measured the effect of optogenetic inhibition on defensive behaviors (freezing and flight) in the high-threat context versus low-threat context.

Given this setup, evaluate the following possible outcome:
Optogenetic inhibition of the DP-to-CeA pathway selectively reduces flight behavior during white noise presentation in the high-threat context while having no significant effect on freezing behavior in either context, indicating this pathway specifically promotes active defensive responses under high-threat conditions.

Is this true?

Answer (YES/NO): NO